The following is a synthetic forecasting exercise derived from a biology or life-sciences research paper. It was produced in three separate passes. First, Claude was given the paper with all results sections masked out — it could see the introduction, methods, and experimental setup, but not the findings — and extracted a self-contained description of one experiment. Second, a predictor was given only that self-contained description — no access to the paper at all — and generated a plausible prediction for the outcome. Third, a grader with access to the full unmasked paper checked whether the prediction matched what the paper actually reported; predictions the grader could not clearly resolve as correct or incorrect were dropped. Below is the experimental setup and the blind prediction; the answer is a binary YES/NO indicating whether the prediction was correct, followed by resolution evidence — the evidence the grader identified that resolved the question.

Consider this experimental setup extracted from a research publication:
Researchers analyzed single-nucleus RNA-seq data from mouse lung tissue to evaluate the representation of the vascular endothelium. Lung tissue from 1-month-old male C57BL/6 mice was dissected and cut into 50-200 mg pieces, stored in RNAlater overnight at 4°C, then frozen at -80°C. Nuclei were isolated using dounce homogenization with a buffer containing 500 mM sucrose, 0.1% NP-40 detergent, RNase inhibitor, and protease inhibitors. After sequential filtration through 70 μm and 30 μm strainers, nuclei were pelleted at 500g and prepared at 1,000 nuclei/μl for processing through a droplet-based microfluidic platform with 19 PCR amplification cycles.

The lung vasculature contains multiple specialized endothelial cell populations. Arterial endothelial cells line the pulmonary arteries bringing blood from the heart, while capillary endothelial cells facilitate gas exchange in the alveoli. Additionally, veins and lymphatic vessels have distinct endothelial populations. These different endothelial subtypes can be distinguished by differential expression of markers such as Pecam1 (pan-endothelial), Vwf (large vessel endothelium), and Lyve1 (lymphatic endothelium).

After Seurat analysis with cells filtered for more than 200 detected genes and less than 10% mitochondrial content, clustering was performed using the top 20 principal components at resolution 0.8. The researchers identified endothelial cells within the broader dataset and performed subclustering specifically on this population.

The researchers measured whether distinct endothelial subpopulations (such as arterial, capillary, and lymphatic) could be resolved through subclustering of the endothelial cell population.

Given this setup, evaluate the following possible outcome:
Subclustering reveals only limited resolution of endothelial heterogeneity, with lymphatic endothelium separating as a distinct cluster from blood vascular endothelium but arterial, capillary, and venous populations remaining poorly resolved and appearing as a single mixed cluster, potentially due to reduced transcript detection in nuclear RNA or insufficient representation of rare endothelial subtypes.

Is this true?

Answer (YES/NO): YES